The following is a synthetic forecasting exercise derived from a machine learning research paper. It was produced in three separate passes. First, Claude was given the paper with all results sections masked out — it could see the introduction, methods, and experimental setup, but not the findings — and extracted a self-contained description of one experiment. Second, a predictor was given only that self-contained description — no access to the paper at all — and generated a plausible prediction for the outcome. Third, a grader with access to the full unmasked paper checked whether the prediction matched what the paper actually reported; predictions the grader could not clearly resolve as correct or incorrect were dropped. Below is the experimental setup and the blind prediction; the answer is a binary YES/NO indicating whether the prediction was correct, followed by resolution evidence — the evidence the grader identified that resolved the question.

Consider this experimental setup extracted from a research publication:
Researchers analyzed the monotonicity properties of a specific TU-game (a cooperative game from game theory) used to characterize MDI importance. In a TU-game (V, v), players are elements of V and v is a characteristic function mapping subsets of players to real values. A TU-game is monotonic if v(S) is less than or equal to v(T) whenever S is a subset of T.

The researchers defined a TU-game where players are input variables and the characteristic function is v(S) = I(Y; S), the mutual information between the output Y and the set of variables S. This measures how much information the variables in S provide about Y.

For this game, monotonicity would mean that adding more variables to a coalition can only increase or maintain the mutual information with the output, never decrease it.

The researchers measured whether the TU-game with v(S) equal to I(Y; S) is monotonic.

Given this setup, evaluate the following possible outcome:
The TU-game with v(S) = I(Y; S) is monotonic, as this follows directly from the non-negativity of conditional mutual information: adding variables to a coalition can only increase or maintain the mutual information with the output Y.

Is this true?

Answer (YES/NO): YES